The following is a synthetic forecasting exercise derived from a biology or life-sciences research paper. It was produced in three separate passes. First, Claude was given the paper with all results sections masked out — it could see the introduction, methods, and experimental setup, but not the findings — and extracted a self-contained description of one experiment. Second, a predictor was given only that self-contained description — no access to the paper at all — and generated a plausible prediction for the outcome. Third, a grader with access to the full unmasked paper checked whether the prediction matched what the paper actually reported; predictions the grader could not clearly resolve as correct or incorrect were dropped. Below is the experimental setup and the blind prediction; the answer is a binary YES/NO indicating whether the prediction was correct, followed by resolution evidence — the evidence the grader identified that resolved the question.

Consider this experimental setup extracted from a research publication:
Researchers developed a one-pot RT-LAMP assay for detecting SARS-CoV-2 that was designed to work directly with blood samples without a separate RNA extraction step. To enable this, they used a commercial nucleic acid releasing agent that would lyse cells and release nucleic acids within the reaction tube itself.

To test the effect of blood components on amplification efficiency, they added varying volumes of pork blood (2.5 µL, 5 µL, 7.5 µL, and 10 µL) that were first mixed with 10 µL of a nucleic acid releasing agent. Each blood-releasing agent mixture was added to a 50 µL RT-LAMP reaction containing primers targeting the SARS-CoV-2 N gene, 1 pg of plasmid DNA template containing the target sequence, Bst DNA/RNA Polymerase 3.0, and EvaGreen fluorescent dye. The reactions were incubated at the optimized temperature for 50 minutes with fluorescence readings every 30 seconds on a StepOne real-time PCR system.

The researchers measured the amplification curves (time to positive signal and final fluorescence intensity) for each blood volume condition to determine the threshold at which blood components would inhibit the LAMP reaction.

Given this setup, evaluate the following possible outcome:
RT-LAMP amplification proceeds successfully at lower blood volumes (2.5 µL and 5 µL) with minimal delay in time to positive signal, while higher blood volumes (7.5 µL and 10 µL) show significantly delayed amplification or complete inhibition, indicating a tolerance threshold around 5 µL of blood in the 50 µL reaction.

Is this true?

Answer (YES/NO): YES